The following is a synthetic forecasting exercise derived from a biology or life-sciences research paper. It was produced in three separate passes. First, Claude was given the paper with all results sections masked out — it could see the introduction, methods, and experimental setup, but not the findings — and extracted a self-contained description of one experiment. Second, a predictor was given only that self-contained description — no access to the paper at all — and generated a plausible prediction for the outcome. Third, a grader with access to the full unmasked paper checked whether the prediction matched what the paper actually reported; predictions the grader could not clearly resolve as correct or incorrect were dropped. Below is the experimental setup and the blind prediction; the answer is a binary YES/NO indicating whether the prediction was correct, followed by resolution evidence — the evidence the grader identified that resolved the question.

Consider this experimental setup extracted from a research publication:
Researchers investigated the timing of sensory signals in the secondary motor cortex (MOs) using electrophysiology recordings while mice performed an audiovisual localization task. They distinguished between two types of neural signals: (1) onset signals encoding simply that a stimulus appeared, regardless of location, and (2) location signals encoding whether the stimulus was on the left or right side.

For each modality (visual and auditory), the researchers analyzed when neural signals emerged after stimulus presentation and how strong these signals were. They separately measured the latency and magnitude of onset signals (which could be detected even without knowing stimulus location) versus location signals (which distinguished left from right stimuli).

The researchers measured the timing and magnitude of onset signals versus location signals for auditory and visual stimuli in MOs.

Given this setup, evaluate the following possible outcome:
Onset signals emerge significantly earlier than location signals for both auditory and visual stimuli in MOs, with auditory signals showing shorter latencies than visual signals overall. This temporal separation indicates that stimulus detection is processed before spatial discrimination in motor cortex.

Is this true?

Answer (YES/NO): NO